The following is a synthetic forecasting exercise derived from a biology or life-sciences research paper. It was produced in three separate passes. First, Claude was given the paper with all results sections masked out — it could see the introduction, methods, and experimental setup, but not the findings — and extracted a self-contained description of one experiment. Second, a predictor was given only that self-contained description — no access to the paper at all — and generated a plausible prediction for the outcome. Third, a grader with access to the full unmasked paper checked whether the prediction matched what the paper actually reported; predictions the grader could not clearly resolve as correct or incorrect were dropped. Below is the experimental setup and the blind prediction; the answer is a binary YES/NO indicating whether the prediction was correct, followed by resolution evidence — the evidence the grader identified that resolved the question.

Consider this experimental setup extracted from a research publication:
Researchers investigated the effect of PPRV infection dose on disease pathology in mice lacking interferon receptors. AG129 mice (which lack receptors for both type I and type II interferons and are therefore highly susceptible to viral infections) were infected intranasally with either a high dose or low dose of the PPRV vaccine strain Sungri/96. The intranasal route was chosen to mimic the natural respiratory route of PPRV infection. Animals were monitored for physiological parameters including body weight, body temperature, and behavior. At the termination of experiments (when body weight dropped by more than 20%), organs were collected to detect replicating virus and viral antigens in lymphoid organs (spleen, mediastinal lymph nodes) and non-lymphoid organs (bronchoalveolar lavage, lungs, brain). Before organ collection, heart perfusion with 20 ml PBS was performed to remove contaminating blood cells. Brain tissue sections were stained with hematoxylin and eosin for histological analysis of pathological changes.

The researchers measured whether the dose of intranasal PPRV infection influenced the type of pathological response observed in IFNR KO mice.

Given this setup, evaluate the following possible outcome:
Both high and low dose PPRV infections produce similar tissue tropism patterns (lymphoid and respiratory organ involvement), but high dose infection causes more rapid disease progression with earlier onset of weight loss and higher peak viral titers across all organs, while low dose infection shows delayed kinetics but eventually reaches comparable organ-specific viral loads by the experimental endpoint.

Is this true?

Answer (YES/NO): NO